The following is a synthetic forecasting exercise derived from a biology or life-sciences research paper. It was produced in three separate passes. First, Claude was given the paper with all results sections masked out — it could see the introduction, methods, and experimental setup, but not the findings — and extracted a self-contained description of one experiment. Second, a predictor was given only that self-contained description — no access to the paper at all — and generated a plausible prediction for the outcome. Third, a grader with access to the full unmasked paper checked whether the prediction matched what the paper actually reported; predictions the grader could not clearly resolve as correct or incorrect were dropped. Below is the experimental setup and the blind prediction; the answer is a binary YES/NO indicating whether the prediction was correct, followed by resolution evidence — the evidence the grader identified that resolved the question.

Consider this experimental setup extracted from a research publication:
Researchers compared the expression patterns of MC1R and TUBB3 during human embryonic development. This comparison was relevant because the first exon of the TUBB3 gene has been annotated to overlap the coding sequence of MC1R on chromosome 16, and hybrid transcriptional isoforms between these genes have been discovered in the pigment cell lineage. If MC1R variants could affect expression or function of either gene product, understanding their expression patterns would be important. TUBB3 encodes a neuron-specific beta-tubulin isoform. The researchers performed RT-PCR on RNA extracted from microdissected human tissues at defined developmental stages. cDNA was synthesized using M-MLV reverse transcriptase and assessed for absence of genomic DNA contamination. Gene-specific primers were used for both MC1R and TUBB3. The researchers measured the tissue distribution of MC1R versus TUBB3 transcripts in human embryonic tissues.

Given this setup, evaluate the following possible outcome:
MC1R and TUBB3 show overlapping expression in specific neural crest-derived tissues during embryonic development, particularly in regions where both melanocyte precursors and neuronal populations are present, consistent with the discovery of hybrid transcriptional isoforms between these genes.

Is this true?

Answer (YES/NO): NO